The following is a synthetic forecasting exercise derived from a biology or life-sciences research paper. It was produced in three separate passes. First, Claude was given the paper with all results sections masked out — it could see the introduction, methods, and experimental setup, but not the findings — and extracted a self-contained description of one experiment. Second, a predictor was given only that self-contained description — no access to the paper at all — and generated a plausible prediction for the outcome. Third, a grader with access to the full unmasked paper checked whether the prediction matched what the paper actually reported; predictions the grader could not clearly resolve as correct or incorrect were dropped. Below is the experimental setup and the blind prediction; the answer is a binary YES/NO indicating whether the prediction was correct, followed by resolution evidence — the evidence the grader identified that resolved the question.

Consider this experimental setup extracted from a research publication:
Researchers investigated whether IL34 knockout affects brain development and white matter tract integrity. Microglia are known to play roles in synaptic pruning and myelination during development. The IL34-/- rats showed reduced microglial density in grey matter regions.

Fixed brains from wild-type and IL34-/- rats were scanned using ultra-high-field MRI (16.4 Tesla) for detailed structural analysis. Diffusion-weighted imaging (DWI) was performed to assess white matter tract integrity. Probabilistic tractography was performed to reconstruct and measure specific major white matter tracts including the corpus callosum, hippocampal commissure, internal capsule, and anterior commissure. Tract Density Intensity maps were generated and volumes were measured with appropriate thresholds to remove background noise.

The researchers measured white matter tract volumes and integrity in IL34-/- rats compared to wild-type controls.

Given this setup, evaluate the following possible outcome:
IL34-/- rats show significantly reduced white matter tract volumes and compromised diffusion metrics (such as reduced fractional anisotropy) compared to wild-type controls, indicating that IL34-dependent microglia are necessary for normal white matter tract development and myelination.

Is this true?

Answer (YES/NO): NO